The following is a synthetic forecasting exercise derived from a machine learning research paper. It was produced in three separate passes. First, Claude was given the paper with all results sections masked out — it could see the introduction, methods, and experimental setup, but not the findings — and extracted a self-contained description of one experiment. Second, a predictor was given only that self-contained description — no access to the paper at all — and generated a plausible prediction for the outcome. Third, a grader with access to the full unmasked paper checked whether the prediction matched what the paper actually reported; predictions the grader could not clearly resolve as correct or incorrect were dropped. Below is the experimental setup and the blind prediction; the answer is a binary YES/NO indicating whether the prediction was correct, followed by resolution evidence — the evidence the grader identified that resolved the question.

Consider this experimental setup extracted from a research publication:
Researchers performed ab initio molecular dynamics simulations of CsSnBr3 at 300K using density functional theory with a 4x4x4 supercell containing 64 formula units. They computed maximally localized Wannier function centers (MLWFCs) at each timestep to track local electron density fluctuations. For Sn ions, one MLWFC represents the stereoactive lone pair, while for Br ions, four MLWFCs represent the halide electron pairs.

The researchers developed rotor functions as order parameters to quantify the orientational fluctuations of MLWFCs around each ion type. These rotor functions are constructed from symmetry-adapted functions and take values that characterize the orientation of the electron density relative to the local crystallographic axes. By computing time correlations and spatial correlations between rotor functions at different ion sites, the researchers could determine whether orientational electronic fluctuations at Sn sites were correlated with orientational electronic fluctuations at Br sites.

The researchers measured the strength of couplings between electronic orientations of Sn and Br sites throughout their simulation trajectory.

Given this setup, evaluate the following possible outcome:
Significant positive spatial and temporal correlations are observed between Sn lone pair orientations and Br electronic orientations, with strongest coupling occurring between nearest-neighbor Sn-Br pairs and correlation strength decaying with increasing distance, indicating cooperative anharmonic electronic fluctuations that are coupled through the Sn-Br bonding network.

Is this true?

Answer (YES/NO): NO